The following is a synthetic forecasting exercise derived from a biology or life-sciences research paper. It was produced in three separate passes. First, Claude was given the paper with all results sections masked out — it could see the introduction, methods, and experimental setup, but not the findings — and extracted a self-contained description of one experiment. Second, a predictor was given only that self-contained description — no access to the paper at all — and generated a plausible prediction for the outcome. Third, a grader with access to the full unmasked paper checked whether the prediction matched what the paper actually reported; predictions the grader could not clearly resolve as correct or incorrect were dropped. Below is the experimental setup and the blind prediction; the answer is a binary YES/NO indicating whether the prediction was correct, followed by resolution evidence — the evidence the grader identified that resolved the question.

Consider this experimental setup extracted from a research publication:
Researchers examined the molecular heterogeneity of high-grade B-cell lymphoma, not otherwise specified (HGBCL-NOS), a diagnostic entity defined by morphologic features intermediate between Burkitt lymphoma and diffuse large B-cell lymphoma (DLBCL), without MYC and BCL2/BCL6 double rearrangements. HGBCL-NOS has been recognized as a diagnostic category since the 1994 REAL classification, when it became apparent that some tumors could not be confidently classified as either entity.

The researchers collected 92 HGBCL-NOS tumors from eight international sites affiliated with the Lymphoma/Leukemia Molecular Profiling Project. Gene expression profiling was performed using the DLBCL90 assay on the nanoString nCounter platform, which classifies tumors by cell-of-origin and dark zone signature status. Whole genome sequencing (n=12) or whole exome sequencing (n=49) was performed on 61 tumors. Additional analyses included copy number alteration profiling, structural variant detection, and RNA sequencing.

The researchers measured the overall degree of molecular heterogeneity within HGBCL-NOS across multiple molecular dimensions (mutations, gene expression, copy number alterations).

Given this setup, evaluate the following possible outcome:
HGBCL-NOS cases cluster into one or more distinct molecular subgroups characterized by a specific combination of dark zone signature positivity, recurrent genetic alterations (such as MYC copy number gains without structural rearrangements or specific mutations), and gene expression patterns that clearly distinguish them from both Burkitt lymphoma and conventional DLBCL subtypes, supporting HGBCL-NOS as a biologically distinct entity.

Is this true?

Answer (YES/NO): NO